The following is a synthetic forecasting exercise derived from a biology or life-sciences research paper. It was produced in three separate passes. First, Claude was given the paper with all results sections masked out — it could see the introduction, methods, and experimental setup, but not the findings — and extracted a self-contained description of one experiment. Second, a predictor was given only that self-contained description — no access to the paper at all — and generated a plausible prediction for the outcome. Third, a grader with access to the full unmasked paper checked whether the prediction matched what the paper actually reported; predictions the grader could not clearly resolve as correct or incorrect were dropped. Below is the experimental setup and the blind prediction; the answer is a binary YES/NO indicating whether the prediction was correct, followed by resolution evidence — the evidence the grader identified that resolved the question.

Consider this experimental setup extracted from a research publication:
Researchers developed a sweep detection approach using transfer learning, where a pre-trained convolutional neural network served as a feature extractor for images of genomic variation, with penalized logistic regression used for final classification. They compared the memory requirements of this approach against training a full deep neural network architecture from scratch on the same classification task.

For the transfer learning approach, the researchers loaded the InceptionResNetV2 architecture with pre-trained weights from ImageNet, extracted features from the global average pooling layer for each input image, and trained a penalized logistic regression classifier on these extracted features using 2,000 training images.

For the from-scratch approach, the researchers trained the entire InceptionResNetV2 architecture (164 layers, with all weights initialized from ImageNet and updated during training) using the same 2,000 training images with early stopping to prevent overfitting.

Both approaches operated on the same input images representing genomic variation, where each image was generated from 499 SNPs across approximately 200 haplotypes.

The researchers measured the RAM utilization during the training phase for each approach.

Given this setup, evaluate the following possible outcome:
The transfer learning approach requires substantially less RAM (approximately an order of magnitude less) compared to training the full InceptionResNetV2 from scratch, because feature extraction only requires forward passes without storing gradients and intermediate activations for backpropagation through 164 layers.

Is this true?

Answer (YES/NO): YES